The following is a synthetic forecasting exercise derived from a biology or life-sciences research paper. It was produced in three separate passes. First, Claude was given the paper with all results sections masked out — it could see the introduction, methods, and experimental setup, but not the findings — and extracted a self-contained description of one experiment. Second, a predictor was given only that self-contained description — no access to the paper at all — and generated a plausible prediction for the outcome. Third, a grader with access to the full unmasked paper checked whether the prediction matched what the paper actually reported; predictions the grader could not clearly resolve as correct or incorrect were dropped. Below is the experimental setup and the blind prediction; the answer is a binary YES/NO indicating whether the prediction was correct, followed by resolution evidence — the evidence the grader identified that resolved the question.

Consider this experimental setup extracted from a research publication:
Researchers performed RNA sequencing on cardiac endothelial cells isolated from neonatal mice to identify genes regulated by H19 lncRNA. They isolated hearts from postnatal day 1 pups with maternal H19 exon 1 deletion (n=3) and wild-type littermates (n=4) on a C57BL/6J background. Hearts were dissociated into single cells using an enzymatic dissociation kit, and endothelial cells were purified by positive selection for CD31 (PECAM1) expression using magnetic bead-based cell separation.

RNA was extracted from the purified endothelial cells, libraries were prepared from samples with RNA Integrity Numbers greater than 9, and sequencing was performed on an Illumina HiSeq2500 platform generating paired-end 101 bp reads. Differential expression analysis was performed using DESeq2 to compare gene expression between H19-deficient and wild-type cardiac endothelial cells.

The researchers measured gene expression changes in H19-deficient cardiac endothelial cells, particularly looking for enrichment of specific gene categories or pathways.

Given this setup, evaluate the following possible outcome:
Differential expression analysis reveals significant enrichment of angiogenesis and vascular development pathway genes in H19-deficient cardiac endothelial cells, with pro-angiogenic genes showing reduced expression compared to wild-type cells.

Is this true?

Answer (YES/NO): NO